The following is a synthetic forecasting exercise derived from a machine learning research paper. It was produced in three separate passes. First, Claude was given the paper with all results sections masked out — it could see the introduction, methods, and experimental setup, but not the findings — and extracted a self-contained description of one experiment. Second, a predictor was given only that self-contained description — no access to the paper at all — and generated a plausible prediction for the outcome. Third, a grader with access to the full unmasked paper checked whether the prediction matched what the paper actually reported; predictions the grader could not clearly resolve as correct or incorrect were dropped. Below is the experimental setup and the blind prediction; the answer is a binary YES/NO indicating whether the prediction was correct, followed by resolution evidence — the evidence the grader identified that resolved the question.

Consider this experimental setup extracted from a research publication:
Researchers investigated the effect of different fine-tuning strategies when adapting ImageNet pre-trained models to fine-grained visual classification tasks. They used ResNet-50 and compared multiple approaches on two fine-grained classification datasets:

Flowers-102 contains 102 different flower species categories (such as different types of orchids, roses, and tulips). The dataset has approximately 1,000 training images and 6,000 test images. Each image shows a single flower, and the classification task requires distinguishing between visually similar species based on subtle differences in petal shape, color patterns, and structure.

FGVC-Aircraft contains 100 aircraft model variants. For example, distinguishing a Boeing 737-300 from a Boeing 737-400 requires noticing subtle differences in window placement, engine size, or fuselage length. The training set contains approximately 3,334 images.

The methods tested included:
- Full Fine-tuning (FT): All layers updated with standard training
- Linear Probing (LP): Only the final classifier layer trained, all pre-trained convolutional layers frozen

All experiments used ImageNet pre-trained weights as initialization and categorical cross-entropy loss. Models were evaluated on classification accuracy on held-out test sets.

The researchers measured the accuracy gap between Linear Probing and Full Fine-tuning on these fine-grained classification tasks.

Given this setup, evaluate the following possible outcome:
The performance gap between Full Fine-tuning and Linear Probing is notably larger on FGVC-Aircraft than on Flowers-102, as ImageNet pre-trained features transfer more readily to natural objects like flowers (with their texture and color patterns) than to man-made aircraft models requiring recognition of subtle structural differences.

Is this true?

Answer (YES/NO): YES